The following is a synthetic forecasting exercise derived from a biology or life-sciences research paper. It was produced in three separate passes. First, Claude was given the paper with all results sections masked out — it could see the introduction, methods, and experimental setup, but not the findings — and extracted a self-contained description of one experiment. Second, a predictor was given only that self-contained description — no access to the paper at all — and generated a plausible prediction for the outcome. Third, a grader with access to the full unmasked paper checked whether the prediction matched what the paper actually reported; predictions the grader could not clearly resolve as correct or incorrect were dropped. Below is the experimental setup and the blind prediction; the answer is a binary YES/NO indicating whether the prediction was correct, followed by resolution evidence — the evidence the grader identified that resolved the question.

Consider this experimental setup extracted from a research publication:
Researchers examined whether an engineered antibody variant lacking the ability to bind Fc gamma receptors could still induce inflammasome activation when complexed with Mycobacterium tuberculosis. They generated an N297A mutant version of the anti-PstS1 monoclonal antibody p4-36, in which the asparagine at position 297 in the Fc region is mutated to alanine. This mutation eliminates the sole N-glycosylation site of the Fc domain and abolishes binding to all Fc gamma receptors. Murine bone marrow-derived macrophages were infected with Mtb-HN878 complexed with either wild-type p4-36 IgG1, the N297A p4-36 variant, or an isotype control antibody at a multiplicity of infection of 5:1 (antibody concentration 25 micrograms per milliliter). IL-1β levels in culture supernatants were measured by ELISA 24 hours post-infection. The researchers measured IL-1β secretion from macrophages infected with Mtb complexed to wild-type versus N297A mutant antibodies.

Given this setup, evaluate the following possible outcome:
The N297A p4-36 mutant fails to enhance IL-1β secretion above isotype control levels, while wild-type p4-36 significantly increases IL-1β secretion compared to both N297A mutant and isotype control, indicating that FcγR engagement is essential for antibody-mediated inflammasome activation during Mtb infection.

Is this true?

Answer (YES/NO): NO